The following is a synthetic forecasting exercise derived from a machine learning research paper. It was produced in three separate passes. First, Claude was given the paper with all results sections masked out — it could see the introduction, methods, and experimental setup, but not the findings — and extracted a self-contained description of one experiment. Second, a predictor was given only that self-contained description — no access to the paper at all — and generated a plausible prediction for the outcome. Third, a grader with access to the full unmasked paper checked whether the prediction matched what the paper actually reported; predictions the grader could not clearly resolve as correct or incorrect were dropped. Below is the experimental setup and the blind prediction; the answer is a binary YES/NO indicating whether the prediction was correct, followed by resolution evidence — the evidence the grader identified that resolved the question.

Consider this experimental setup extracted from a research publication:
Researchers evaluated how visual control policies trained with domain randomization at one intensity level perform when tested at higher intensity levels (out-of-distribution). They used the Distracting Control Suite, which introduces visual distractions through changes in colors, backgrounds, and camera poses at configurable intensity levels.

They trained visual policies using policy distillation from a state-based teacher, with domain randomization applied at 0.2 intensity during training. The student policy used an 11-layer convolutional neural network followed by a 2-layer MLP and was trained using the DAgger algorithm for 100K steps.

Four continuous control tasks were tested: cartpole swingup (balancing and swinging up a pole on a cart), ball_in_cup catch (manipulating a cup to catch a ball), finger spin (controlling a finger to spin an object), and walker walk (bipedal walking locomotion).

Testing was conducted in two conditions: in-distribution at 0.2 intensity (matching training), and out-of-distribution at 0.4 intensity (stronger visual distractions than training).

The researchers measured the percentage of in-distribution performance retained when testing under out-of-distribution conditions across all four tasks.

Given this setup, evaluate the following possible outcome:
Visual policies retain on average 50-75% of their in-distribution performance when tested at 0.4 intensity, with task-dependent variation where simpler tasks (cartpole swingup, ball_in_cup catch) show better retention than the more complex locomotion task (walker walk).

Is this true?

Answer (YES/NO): YES